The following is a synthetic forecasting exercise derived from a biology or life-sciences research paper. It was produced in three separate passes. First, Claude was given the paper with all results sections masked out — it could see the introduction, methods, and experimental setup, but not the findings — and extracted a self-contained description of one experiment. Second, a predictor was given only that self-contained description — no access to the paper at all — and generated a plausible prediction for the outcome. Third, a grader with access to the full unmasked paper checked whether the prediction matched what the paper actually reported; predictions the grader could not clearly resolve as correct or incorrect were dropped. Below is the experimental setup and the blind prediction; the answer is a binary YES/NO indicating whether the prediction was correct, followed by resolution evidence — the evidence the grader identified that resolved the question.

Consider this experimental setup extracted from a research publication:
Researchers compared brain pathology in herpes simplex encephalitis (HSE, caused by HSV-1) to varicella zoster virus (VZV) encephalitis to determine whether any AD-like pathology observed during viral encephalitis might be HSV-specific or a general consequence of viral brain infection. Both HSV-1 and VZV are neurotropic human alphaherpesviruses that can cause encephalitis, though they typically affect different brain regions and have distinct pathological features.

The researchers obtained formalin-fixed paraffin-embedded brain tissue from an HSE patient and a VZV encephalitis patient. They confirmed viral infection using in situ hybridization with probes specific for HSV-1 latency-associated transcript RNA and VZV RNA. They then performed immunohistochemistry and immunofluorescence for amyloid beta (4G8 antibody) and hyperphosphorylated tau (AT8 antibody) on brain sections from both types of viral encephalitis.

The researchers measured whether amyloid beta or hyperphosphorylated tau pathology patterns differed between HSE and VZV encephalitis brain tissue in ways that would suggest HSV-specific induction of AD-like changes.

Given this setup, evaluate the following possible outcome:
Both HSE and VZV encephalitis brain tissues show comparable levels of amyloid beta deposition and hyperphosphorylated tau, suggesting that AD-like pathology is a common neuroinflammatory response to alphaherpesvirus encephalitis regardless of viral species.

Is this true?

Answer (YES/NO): NO